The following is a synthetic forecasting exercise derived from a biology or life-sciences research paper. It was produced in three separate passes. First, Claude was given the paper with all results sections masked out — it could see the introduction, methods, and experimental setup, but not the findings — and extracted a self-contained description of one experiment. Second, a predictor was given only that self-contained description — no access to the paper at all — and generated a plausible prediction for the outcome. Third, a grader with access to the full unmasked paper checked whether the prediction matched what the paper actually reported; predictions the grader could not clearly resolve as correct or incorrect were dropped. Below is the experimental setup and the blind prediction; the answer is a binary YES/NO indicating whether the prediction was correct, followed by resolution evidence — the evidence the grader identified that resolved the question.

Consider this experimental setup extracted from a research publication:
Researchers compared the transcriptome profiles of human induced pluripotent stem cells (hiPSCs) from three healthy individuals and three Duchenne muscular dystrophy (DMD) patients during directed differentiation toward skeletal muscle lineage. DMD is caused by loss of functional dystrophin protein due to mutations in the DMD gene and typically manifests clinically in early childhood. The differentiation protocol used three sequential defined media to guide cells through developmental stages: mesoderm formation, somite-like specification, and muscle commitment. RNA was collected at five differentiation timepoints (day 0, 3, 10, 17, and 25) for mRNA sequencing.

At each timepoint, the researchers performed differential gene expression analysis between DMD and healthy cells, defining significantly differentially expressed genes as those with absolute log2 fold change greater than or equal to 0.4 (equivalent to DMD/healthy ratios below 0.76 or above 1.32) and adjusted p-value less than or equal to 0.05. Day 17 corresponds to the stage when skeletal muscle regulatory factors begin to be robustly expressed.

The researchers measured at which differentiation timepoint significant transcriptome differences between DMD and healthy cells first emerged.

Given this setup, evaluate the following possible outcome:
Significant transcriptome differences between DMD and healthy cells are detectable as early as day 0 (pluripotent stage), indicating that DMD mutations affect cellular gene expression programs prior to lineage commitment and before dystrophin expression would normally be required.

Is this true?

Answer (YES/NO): NO